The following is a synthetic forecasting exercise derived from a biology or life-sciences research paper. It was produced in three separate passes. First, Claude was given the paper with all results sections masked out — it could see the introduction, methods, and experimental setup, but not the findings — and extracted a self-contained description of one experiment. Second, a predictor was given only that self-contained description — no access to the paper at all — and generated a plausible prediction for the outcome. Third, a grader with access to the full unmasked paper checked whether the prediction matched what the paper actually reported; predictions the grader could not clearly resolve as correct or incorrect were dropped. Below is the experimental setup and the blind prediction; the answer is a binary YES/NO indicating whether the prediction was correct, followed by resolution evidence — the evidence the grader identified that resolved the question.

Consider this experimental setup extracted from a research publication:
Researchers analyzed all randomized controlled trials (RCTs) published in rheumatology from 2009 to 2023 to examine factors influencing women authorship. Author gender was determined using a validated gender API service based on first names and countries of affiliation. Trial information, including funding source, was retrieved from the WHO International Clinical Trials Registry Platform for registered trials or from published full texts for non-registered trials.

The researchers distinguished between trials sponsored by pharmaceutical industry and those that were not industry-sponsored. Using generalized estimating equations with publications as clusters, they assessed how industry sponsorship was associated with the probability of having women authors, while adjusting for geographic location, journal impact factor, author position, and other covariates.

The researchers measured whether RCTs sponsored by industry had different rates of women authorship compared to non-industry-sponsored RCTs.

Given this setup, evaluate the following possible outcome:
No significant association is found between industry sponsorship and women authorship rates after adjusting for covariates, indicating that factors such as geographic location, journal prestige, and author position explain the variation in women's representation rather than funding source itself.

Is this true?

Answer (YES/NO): NO